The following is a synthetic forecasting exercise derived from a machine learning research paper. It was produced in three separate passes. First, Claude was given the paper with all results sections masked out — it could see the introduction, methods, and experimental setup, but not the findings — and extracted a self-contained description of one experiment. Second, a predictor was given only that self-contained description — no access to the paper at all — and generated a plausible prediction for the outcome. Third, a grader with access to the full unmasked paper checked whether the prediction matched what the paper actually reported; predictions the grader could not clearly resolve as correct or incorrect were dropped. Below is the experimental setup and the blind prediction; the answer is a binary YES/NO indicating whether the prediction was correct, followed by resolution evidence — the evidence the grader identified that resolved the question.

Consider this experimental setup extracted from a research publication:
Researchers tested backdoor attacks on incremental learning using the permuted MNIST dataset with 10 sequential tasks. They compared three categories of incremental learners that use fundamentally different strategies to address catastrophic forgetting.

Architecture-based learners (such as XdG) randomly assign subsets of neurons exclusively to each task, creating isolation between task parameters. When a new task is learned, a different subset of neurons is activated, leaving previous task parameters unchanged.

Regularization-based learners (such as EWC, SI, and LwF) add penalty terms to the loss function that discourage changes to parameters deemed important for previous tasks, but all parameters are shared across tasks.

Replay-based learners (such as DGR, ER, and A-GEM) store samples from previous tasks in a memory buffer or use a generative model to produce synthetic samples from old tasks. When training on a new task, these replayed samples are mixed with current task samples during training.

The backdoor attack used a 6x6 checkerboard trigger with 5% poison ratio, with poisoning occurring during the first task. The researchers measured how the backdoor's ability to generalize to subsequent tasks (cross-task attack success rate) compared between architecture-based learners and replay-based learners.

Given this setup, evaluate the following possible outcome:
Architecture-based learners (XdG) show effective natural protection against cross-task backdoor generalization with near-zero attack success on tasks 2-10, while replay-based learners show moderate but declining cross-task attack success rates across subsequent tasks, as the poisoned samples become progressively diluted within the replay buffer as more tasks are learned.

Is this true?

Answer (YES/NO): NO